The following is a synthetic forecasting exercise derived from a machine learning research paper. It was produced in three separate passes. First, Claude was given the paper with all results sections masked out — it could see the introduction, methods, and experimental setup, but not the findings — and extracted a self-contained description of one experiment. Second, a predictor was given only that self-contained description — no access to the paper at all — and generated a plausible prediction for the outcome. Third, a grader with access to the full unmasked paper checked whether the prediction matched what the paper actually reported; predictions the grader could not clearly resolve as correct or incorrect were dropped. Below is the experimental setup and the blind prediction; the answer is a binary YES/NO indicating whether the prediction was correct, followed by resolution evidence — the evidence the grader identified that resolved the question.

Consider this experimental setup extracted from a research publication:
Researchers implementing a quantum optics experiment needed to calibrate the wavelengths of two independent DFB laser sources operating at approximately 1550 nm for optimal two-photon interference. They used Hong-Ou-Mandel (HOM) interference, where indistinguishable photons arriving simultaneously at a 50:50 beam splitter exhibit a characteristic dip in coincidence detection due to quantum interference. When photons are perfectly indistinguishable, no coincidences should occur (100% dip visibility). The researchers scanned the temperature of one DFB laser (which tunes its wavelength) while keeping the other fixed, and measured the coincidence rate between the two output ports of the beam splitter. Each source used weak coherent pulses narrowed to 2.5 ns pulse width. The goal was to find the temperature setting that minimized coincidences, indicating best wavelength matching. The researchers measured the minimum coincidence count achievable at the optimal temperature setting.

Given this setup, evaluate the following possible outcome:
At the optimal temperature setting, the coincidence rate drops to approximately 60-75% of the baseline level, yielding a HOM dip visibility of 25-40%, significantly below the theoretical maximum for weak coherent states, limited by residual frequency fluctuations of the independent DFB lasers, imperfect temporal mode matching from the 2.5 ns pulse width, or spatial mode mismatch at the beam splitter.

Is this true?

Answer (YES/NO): NO